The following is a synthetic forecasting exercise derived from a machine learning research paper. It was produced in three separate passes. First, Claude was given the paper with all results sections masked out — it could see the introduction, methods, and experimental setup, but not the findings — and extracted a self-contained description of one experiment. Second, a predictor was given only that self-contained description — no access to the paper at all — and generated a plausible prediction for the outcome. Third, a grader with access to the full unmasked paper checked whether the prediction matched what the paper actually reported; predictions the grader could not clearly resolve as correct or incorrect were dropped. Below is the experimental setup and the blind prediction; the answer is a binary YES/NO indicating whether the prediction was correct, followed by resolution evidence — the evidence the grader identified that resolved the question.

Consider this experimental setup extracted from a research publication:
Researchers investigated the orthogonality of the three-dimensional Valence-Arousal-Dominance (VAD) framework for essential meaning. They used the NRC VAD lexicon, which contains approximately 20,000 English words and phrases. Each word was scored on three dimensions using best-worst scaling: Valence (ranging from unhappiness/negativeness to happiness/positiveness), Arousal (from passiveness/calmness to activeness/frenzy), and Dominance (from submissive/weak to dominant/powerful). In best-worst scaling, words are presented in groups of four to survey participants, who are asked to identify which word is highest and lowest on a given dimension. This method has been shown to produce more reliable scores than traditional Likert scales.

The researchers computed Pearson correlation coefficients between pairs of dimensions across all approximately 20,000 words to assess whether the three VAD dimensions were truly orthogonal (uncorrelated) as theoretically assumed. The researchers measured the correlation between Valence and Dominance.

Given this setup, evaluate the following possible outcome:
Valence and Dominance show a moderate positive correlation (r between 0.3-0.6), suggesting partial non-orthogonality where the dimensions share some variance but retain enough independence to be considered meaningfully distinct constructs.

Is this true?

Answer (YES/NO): YES